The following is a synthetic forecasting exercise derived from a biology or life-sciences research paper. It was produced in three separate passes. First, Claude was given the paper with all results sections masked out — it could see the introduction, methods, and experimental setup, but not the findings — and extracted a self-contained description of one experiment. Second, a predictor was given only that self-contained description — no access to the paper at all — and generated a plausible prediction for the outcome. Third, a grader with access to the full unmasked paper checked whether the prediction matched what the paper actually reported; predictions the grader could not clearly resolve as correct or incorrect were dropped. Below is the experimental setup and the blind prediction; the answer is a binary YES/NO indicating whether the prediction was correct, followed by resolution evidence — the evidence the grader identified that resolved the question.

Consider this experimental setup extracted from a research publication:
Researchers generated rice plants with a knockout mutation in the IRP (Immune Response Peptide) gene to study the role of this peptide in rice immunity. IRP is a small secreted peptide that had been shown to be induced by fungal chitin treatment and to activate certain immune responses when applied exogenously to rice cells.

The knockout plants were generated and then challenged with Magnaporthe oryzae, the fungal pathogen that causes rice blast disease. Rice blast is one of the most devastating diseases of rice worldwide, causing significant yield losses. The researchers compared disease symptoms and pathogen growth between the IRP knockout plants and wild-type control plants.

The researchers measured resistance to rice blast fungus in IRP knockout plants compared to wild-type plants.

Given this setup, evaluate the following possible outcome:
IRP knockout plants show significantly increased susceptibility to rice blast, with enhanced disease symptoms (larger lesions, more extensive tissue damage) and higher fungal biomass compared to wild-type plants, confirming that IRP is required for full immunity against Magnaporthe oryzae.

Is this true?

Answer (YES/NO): NO